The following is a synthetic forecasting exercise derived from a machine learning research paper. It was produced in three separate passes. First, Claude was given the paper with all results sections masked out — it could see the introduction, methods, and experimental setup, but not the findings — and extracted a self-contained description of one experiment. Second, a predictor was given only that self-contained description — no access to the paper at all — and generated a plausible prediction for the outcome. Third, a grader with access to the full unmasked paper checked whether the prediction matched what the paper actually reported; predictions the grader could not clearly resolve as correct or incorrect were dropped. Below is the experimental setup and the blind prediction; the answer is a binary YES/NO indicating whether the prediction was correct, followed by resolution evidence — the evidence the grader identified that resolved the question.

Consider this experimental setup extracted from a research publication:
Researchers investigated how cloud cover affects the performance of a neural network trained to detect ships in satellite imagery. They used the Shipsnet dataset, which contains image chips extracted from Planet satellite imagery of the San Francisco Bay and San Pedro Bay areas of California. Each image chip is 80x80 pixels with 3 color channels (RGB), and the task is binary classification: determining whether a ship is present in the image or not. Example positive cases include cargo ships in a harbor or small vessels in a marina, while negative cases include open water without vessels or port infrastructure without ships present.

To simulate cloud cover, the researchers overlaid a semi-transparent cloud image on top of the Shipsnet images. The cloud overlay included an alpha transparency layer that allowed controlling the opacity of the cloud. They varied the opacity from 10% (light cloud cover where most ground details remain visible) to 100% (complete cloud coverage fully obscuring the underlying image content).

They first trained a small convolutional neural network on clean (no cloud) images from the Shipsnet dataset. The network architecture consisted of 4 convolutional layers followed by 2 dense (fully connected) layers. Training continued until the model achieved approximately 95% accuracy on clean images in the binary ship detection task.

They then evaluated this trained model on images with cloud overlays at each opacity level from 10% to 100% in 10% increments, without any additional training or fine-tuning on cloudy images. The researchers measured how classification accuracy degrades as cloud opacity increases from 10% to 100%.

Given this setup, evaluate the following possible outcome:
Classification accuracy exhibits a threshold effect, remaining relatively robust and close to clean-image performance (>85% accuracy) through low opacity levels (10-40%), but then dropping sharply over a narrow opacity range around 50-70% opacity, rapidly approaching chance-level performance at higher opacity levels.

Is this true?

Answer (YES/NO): NO